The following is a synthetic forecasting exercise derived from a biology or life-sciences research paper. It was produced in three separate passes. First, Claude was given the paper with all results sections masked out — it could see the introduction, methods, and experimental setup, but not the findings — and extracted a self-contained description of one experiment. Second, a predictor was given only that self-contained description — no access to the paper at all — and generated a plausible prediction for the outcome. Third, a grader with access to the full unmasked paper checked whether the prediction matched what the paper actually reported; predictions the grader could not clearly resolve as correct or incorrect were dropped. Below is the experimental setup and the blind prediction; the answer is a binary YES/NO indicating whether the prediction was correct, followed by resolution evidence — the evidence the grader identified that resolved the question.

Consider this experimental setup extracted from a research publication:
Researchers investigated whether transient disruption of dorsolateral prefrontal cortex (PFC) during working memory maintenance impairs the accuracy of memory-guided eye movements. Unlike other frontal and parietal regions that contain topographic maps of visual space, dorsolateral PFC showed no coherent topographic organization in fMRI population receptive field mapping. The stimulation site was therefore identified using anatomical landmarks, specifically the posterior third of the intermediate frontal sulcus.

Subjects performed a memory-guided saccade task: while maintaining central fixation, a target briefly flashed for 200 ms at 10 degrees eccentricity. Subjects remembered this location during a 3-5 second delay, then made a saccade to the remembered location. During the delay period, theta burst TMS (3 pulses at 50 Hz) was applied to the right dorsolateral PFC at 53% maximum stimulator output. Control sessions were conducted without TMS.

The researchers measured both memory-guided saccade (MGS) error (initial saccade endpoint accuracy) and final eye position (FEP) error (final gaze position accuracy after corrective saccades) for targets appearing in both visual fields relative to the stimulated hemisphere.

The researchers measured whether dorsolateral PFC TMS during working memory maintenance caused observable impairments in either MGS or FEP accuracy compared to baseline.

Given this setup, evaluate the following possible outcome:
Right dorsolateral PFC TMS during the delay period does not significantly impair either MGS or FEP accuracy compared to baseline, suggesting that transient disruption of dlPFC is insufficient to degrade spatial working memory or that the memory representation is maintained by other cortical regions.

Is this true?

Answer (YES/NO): YES